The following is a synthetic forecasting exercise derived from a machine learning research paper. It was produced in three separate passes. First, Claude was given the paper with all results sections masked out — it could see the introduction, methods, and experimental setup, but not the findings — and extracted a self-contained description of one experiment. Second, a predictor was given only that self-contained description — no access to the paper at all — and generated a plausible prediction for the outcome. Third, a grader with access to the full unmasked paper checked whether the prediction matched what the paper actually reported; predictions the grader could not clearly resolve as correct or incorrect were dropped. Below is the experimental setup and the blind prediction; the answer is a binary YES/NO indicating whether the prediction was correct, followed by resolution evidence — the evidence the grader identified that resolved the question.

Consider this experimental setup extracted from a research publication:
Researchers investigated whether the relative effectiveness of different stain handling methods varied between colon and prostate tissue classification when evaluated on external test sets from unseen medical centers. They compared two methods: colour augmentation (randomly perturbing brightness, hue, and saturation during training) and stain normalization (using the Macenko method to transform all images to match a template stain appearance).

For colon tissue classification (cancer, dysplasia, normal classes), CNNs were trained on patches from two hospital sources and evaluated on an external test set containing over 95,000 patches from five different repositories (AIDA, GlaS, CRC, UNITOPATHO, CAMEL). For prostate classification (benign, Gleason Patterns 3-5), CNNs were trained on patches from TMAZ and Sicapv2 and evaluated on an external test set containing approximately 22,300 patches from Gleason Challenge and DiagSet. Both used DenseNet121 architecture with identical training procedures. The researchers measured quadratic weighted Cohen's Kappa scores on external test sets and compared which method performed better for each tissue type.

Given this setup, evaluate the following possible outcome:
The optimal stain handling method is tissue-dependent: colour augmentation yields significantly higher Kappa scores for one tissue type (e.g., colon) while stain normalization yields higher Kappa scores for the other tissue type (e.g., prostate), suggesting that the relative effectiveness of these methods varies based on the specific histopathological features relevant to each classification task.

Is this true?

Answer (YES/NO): NO